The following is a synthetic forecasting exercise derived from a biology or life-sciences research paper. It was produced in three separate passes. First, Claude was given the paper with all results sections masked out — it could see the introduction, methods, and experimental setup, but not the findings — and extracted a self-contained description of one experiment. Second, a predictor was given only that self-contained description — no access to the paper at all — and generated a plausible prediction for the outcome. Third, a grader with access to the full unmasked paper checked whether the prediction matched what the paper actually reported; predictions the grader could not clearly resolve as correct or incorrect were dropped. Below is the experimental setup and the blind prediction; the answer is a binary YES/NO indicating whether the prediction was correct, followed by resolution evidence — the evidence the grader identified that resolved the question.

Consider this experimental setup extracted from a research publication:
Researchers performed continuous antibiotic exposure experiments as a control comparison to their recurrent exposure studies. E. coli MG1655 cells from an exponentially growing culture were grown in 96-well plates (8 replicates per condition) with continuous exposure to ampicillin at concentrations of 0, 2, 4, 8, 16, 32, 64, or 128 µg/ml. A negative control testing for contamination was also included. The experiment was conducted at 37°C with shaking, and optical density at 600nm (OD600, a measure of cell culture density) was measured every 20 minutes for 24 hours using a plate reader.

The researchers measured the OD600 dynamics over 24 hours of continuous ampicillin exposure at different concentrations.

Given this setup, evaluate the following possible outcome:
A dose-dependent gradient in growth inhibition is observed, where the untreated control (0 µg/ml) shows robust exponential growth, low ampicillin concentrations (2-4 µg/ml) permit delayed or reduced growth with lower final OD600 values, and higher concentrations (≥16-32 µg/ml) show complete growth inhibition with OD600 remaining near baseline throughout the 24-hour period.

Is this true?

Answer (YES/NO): NO